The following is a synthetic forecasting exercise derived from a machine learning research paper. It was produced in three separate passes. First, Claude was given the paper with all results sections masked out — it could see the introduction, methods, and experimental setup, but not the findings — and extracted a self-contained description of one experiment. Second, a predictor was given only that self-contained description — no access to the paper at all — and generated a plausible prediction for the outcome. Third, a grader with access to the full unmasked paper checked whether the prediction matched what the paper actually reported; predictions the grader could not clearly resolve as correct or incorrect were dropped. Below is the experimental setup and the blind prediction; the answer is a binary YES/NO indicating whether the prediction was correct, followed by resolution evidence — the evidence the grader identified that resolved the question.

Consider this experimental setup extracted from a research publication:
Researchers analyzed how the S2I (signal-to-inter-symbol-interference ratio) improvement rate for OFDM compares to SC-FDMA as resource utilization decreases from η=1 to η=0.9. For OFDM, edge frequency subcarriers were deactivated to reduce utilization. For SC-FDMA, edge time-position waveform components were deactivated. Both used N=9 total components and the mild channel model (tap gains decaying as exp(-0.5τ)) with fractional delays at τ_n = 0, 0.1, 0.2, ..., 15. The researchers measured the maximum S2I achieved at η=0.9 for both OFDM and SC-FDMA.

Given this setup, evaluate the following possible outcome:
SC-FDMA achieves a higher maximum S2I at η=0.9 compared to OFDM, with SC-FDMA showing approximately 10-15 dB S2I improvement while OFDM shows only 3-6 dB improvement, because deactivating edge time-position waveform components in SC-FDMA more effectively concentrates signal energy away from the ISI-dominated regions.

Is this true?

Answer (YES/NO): NO